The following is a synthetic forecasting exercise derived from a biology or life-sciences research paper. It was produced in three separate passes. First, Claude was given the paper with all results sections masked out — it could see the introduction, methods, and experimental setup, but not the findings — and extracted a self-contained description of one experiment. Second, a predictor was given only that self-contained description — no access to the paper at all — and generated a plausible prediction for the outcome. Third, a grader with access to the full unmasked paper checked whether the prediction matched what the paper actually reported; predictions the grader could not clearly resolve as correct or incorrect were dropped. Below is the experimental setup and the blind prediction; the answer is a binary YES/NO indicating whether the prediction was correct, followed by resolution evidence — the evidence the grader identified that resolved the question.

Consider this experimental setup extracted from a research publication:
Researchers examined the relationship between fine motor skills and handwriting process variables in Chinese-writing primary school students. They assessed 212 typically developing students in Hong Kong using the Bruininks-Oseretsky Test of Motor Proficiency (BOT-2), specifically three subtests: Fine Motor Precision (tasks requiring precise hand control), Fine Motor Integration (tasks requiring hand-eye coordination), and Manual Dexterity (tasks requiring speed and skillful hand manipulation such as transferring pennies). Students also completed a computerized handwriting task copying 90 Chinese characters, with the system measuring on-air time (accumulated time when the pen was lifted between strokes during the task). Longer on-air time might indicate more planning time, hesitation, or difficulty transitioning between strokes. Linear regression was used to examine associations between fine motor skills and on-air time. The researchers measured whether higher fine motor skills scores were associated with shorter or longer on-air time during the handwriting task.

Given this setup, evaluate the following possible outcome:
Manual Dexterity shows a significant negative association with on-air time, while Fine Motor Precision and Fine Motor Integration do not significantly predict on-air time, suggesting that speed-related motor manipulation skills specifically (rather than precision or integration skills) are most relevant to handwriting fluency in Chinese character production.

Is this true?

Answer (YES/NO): YES